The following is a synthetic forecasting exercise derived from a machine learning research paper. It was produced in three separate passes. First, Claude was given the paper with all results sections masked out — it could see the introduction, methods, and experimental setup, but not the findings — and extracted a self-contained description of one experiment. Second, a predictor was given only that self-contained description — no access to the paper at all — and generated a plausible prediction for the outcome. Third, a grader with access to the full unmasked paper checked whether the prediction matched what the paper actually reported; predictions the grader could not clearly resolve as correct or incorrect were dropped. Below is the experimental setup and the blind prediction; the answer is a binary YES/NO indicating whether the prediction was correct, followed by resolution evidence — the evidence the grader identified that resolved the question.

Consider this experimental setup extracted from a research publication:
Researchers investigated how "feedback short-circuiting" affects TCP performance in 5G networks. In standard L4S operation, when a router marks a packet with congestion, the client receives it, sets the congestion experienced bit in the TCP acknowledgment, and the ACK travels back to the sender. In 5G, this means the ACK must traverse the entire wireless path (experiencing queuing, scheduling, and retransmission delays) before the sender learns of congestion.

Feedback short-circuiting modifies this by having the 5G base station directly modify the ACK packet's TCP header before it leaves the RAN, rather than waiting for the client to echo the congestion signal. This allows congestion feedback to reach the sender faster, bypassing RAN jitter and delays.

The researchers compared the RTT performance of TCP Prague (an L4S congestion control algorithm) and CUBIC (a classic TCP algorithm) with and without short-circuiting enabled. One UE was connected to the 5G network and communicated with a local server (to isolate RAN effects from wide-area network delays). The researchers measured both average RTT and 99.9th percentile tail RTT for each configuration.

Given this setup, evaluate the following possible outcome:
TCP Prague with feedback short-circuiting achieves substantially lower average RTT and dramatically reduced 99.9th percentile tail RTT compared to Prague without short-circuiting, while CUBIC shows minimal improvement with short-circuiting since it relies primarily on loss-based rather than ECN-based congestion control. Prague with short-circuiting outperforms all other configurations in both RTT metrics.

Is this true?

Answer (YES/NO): NO